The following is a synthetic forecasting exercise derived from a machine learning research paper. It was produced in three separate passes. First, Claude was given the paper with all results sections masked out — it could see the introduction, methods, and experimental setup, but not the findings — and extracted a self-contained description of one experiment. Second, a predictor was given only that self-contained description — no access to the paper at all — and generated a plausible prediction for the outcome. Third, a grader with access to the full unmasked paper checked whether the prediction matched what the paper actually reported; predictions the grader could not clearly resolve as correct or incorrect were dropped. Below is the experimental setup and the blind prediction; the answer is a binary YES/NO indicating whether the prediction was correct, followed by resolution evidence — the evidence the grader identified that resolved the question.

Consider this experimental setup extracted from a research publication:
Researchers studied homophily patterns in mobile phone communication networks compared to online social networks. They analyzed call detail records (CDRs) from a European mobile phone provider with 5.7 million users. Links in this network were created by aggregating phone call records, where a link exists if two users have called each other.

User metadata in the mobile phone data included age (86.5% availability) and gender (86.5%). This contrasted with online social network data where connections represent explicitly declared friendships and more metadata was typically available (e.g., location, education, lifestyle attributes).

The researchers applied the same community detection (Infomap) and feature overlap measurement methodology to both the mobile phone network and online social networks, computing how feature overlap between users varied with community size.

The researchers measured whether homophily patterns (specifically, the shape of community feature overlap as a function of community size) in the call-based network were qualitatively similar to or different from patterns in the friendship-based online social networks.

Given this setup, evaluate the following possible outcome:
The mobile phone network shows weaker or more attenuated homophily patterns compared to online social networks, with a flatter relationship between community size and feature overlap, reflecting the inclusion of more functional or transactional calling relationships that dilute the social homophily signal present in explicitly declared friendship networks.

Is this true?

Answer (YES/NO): NO